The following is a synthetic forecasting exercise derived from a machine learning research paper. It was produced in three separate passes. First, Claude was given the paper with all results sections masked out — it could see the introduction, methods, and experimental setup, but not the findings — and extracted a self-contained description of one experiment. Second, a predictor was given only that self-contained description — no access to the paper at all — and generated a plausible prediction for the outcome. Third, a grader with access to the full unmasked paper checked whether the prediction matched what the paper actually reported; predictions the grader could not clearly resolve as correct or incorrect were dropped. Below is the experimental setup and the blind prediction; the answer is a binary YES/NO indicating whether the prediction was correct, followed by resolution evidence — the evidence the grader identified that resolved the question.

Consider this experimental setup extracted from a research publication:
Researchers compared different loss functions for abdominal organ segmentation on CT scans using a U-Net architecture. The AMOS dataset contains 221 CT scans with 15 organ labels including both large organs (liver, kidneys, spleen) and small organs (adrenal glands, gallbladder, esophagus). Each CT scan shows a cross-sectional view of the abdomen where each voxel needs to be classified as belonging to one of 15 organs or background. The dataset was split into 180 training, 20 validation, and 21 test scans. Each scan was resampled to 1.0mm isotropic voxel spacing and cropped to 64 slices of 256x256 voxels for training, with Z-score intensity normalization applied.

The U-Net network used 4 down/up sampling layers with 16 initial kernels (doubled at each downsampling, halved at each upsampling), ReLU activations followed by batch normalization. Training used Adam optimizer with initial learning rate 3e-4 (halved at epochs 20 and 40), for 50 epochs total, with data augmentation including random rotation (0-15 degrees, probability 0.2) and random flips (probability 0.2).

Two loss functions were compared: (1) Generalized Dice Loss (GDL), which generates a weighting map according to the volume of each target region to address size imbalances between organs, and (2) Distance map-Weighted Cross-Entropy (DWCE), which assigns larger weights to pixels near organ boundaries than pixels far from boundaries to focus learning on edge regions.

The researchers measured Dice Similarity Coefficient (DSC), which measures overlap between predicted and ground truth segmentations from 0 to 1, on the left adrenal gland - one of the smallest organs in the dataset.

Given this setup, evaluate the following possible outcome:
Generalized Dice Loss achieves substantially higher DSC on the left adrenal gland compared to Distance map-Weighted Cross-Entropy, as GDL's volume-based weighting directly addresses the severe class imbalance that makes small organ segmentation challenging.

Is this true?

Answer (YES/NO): NO